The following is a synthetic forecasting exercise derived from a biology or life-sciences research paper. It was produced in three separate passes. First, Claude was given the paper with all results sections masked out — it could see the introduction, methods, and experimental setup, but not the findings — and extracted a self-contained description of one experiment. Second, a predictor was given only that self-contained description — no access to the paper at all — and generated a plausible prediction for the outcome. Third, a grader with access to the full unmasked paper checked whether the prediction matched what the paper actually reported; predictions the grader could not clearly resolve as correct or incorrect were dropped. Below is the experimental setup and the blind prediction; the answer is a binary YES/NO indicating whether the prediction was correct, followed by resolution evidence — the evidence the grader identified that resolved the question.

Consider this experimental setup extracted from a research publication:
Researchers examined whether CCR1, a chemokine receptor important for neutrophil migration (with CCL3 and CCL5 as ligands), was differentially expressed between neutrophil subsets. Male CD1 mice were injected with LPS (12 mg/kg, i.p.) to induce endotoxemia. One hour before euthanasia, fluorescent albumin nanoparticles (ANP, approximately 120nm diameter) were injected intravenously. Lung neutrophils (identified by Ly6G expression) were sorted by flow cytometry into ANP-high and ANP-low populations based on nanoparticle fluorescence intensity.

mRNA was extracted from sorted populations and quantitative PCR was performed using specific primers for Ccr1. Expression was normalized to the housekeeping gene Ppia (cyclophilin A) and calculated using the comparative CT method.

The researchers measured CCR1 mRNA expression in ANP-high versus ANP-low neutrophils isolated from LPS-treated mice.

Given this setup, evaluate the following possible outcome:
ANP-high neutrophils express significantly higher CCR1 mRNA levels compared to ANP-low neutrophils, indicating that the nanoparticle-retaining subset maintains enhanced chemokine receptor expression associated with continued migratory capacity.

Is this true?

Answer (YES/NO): YES